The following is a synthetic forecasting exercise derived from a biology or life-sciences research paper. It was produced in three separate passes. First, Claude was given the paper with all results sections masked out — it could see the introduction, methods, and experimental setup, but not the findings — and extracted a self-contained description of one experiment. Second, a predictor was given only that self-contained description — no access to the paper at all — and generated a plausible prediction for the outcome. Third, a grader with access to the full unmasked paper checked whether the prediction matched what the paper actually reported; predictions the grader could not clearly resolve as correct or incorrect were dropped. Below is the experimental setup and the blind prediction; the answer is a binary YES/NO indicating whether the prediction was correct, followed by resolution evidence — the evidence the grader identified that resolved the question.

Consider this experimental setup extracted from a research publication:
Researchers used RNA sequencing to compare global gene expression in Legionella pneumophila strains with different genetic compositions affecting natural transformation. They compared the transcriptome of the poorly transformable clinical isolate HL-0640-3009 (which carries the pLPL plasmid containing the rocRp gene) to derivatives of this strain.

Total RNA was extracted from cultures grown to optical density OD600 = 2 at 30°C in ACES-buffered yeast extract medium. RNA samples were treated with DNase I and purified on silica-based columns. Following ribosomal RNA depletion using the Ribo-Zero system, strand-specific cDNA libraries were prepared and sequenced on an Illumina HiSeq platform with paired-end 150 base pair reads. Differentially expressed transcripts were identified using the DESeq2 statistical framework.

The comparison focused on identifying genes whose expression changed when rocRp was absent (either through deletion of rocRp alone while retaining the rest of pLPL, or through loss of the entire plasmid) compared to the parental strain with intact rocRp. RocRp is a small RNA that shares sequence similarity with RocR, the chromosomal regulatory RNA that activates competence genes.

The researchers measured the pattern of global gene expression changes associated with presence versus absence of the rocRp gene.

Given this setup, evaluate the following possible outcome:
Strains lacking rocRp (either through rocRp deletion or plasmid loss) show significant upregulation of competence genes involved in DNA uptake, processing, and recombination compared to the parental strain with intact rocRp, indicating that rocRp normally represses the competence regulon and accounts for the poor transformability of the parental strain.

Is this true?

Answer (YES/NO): YES